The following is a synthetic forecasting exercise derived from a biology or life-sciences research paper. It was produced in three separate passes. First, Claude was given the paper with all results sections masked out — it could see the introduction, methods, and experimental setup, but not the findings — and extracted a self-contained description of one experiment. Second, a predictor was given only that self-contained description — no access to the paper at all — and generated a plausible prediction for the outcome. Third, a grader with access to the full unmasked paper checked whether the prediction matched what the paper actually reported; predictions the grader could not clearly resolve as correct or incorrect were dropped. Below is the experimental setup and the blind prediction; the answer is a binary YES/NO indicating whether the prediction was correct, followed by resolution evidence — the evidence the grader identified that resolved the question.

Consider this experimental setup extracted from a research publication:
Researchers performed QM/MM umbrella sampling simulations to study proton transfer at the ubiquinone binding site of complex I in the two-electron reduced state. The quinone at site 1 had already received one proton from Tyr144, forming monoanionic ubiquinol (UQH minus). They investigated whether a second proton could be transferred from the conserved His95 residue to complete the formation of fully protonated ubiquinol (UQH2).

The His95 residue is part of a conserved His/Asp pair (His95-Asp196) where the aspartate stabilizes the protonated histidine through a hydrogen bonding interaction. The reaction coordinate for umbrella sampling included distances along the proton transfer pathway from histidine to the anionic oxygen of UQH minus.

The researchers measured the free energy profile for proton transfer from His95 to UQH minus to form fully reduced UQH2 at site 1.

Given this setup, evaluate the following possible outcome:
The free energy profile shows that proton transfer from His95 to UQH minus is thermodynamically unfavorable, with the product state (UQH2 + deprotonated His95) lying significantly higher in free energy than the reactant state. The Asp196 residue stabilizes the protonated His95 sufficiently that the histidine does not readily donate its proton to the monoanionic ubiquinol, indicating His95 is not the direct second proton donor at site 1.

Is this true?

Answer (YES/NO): NO